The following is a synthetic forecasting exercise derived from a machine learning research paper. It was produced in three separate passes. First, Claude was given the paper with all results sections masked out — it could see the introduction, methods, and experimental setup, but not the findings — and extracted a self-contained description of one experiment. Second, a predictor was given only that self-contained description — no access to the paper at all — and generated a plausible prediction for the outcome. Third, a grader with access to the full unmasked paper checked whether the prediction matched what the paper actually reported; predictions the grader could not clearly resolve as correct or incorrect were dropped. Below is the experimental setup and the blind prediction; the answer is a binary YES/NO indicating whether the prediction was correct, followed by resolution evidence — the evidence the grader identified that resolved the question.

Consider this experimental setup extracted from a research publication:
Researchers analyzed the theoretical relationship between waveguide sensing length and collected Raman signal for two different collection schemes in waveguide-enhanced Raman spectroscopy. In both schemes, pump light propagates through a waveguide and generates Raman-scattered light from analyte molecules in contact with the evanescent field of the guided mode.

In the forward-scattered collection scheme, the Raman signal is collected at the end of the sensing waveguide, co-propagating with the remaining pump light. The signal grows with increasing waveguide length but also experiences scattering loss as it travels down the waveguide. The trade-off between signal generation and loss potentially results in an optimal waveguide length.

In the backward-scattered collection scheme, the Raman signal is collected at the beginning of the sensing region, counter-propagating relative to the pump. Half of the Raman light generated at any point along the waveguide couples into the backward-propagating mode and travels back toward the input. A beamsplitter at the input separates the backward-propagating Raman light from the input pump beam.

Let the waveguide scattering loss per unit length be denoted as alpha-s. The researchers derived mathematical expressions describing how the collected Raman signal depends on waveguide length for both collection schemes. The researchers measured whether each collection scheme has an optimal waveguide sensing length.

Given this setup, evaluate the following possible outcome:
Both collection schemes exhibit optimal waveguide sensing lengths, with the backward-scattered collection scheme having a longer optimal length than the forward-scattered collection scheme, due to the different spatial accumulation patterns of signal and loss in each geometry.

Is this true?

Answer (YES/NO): NO